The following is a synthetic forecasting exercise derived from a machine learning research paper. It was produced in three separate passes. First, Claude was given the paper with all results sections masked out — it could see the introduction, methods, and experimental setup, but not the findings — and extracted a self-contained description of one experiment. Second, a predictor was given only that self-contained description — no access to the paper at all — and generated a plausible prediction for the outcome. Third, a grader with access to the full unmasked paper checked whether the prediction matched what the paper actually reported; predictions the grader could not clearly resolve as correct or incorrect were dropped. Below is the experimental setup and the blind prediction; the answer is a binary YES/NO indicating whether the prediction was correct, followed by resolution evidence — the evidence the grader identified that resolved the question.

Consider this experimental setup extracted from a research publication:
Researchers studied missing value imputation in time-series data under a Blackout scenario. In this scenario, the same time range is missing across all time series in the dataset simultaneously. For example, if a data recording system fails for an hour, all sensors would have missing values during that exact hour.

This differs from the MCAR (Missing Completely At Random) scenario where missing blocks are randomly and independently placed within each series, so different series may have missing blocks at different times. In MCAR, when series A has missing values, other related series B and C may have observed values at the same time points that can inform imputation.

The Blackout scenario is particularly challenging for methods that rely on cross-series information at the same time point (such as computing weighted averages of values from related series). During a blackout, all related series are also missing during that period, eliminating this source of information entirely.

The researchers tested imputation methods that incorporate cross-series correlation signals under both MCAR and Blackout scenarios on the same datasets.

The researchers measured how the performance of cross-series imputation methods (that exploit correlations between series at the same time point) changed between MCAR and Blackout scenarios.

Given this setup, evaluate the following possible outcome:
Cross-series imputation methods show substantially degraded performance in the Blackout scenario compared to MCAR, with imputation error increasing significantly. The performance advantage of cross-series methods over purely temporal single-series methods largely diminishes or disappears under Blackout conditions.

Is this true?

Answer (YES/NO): YES